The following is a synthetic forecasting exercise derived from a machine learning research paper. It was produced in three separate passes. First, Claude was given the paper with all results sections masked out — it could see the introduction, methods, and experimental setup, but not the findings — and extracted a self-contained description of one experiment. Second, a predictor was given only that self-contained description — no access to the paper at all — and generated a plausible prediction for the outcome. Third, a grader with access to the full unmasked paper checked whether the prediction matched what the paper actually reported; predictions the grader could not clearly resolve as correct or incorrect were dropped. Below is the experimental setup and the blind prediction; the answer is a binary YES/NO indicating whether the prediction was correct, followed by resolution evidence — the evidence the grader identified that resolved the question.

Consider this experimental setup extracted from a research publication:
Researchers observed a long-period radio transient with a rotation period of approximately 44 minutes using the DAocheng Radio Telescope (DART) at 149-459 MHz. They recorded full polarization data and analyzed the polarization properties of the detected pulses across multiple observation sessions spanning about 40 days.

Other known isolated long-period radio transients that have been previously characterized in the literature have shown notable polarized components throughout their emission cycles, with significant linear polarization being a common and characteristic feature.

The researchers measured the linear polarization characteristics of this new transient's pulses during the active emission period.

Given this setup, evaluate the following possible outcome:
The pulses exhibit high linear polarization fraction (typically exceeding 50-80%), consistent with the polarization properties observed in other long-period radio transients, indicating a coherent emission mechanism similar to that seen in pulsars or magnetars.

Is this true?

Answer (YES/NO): NO